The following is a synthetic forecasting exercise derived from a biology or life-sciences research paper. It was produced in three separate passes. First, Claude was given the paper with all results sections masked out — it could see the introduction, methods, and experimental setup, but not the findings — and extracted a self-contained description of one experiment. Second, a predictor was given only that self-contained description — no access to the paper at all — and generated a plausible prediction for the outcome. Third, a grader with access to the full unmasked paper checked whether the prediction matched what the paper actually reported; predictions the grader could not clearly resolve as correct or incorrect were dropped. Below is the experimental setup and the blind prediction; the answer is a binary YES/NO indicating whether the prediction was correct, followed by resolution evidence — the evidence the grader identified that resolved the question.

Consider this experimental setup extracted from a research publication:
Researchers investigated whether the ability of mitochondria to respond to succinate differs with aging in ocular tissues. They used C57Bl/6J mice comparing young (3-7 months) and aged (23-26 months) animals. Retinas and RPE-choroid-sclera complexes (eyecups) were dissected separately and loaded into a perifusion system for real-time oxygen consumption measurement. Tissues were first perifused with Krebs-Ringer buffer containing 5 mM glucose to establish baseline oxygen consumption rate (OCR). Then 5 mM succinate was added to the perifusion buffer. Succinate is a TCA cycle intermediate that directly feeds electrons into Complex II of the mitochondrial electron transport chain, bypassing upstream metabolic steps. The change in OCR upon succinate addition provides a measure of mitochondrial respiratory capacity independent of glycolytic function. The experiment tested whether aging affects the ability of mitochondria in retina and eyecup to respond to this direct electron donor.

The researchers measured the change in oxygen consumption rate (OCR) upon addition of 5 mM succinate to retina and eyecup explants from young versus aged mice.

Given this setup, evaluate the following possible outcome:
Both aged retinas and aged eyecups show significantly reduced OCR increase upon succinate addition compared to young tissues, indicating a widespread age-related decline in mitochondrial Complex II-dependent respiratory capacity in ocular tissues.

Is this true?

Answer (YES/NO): NO